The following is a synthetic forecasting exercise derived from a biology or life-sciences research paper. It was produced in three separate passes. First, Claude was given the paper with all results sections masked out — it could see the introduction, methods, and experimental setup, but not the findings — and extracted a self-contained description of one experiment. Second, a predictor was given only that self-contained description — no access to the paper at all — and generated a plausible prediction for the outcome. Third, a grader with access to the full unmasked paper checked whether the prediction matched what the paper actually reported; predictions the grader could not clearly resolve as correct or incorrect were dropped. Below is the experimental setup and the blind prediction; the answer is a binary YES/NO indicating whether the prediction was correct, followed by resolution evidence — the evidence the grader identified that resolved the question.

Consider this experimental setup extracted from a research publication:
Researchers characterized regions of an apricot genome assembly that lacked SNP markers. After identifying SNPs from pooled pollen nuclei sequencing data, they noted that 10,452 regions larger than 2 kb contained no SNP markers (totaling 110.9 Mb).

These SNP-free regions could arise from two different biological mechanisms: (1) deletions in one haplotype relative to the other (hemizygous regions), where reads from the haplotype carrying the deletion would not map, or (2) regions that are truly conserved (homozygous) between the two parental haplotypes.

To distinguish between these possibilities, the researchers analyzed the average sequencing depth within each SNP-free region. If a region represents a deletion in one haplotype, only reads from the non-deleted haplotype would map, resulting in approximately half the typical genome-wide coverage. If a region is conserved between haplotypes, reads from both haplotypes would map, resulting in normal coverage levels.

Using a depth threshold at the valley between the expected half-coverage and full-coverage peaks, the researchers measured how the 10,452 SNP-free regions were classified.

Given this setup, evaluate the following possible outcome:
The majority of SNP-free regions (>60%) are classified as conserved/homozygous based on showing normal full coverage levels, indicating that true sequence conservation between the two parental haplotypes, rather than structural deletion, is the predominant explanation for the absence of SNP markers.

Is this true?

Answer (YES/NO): YES